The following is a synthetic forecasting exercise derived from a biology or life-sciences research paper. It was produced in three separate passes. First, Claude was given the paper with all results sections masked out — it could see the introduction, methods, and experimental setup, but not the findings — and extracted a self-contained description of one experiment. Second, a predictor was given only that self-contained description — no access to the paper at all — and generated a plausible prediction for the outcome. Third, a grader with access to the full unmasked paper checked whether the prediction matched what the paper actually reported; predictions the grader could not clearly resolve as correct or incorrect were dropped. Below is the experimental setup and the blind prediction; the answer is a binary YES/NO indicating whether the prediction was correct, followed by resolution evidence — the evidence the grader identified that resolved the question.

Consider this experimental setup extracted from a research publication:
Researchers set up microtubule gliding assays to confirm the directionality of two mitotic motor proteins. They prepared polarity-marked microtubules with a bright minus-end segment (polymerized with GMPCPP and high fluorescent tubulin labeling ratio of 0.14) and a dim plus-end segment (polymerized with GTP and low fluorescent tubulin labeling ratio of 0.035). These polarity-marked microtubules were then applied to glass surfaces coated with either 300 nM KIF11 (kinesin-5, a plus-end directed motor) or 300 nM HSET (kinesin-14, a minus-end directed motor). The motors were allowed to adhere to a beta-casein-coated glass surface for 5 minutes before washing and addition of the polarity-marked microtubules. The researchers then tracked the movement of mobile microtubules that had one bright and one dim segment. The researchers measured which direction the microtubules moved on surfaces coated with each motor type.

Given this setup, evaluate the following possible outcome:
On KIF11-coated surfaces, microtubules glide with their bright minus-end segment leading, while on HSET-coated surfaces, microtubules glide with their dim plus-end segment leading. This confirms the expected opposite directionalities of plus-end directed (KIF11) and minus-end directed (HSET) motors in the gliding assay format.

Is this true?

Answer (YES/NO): YES